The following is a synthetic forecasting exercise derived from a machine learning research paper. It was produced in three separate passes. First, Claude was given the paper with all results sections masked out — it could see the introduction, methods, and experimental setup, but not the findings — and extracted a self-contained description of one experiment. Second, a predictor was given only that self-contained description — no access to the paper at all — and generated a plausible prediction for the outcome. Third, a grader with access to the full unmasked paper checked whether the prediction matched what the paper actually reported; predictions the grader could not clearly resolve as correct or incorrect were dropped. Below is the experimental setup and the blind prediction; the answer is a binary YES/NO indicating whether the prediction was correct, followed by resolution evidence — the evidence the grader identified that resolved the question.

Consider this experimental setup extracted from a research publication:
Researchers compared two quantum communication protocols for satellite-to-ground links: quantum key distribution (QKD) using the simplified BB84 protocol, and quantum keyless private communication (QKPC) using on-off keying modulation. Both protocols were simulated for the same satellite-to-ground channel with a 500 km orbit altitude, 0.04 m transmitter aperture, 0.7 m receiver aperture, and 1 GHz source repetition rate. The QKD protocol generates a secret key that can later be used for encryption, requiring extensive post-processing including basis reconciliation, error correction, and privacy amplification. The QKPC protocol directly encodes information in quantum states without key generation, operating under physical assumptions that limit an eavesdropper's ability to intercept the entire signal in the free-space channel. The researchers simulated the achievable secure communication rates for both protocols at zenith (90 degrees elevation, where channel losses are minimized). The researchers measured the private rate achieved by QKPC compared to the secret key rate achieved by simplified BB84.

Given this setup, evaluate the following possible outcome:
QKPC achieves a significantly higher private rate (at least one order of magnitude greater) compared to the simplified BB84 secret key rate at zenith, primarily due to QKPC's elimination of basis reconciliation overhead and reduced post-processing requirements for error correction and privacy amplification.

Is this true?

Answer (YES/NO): NO